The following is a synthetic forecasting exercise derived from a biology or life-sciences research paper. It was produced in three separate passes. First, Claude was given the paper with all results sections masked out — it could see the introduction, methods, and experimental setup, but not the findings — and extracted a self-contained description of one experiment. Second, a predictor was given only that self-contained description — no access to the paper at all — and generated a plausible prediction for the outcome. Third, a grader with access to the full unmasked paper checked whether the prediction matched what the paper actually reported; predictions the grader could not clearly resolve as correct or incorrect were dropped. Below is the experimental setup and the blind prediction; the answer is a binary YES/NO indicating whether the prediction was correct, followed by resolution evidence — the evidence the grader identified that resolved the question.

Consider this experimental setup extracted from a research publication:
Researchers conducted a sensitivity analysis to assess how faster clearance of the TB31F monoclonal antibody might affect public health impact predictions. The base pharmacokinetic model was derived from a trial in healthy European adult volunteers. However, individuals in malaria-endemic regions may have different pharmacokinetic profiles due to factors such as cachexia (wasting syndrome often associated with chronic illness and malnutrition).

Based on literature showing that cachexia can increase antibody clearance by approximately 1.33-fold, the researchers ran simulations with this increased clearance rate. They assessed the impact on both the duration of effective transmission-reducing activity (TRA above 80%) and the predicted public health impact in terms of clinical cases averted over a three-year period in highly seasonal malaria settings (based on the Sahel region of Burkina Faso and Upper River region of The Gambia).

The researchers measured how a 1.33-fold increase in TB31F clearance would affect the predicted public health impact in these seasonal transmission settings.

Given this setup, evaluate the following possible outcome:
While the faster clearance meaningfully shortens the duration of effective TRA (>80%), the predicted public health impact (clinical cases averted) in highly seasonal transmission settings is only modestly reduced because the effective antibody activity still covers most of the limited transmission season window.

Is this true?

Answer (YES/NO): YES